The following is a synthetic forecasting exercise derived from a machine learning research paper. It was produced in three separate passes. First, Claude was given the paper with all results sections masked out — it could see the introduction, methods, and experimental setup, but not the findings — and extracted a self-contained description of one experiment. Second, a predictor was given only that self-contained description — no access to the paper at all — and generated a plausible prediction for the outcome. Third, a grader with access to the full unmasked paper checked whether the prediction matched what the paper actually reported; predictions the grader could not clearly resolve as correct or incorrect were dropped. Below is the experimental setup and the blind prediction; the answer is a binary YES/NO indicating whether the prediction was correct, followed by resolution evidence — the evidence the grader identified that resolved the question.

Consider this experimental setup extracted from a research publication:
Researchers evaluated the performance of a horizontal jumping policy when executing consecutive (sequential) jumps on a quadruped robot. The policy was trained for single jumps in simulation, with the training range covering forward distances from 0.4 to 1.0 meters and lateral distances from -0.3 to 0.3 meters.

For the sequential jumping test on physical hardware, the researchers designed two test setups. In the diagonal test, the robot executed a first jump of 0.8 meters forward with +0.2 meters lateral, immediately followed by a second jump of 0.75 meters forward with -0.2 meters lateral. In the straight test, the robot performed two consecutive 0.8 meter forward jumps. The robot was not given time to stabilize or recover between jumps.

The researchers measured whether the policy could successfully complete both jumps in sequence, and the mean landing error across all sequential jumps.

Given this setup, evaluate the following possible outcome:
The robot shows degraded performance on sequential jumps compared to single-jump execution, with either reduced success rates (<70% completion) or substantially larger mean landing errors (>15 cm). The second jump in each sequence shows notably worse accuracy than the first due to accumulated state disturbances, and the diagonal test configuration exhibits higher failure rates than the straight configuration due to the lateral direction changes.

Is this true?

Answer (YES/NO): NO